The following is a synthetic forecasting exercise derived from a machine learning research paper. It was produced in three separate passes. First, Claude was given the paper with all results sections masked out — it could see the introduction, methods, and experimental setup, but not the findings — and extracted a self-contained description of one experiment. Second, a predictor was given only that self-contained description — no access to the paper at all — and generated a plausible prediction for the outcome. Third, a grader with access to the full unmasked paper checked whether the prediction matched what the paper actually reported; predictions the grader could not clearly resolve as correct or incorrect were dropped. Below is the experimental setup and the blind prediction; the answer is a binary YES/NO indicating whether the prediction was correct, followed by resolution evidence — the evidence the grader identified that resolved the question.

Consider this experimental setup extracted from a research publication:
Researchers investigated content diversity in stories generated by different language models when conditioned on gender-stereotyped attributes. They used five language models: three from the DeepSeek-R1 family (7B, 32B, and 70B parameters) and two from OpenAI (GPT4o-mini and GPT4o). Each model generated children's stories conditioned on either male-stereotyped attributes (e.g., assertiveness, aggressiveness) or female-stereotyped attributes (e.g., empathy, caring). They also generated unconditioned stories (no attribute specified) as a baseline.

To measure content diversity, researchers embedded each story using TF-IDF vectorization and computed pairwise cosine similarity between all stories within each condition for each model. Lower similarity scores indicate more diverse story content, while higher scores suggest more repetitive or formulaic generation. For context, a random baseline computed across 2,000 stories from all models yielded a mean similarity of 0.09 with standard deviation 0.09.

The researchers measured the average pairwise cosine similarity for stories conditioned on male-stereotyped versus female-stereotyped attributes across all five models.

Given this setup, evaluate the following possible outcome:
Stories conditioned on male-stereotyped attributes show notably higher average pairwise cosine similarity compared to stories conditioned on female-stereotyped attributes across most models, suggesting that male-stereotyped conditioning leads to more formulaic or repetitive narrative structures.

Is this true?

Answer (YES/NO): NO